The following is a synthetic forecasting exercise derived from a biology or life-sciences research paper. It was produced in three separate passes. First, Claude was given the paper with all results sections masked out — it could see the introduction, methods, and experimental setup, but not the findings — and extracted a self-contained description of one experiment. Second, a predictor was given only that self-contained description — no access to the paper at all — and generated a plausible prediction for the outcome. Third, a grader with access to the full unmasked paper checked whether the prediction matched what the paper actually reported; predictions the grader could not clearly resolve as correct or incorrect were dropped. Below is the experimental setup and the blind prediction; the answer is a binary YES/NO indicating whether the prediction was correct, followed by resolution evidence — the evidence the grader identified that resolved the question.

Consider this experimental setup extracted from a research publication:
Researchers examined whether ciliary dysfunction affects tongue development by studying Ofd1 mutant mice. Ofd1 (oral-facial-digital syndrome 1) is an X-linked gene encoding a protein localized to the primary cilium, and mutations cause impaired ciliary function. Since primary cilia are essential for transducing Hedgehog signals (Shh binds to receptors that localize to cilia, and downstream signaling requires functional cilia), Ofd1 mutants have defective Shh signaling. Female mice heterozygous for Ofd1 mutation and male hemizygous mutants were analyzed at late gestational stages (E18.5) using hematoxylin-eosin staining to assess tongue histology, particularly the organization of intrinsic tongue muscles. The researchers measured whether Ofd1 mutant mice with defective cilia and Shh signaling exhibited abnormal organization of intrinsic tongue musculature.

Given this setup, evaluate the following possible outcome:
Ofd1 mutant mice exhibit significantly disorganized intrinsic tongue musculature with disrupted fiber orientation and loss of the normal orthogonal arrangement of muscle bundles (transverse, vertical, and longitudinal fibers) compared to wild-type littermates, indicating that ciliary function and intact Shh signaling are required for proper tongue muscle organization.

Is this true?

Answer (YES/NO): YES